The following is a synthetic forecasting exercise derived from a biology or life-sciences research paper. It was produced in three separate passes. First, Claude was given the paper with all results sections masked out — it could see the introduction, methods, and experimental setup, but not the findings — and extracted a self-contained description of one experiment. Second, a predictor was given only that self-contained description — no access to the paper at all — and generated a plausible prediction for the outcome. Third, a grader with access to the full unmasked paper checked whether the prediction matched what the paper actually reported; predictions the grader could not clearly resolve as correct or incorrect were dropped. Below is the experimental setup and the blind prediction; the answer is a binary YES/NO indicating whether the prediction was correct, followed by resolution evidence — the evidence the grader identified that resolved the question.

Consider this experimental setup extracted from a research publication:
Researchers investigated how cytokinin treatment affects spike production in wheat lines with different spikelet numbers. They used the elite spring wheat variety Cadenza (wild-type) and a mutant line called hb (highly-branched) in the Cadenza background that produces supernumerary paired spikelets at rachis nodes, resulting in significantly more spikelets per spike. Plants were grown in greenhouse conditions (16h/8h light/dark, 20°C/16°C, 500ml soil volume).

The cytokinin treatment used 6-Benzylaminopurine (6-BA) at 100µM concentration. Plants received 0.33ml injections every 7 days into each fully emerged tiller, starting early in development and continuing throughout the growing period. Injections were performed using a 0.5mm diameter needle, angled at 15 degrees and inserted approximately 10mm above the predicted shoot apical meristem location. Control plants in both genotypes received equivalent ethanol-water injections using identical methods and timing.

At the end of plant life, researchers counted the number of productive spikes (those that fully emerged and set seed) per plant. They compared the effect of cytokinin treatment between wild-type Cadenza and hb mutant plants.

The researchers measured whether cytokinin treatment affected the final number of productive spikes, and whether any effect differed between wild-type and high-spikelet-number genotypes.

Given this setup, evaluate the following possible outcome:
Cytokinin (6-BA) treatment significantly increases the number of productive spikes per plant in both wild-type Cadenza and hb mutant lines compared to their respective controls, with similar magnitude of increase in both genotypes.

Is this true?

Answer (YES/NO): NO